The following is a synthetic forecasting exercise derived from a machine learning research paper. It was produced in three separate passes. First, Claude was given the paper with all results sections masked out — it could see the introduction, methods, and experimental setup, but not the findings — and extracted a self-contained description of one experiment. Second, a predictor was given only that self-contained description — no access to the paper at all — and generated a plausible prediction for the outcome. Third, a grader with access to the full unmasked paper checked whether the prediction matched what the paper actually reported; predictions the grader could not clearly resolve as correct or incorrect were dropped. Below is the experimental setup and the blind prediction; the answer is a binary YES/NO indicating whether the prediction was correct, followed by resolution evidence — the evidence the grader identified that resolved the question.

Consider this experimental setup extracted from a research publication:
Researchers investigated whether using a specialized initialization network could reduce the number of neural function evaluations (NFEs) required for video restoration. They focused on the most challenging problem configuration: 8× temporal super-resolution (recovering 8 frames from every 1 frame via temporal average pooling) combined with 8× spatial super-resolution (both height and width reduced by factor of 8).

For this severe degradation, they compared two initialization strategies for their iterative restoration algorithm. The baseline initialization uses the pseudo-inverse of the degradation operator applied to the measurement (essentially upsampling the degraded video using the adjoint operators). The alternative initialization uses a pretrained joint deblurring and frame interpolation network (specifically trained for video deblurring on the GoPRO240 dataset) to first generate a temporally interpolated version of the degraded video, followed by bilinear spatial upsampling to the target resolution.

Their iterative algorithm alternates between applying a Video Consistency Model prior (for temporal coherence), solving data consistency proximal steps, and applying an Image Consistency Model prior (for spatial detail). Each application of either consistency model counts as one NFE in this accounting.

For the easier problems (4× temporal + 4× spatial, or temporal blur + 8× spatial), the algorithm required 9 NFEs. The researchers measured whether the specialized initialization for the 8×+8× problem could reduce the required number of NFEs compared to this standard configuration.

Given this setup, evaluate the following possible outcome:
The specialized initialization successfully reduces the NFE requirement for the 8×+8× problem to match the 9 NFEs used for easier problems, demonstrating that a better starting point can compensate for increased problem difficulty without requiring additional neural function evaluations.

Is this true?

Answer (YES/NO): NO